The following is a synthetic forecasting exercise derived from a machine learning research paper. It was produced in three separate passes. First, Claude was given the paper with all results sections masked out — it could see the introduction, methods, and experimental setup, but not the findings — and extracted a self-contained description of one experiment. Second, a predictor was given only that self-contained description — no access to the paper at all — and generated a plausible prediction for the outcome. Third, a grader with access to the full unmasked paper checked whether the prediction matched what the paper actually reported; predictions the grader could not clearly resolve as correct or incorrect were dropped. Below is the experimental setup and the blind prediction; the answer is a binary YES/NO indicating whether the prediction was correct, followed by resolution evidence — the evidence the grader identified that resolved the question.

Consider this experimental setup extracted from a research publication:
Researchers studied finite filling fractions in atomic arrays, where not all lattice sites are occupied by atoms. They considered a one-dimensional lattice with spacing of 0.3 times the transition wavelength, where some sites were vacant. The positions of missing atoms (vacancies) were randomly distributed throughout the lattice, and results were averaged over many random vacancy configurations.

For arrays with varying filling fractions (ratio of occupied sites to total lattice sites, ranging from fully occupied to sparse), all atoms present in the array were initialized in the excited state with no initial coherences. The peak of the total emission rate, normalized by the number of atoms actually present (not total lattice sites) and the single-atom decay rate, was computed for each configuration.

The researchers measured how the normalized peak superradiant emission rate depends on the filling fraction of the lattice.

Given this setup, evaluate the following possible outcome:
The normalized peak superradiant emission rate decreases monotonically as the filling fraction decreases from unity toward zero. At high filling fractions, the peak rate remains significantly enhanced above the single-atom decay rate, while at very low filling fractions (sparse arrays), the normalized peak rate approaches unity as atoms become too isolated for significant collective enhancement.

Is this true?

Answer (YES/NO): YES